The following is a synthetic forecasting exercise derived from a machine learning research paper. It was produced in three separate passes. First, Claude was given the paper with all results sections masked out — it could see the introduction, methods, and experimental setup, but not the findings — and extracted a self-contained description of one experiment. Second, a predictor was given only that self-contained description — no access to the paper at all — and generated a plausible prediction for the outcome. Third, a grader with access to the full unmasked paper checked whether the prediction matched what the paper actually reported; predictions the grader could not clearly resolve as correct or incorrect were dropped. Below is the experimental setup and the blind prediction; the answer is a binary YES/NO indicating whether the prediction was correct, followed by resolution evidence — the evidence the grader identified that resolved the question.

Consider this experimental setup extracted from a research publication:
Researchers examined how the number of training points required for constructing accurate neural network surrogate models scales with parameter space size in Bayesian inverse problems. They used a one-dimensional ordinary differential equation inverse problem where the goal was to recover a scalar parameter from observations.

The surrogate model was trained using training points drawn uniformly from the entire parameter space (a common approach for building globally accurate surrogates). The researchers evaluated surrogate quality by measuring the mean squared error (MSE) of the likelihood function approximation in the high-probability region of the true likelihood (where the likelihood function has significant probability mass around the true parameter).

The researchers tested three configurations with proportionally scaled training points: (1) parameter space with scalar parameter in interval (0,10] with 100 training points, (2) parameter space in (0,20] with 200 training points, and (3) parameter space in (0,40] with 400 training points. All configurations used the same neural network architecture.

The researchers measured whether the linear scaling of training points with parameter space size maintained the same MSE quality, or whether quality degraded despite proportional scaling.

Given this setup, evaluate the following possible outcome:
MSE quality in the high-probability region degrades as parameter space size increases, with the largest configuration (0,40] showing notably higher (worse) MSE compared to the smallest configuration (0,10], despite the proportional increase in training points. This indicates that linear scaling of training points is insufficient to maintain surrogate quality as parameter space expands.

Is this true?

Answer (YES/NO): YES